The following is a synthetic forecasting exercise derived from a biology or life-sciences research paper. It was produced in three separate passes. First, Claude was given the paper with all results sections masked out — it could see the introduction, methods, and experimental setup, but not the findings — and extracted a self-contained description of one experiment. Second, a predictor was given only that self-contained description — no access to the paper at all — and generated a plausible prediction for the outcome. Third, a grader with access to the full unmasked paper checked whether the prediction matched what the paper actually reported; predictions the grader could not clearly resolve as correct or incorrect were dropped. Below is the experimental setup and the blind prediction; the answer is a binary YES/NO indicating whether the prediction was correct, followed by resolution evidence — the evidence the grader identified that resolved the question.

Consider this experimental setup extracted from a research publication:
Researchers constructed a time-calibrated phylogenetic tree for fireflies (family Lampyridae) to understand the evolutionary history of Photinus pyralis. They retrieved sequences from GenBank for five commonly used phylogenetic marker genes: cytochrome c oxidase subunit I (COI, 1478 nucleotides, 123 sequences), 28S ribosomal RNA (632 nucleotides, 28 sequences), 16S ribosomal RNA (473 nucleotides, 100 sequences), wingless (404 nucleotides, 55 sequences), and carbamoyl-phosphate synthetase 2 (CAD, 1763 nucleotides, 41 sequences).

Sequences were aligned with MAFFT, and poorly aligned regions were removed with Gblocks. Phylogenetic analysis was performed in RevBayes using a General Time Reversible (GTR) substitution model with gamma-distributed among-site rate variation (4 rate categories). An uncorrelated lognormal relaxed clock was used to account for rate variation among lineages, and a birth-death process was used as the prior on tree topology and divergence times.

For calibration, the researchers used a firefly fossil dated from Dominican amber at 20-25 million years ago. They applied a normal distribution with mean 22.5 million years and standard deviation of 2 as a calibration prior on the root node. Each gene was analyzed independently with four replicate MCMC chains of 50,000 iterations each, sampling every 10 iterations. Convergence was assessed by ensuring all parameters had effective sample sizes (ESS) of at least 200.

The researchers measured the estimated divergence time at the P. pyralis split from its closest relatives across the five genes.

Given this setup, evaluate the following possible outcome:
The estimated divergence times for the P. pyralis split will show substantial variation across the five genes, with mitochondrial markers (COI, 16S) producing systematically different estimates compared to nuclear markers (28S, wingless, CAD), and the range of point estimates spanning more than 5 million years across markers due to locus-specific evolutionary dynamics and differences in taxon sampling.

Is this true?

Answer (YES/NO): NO